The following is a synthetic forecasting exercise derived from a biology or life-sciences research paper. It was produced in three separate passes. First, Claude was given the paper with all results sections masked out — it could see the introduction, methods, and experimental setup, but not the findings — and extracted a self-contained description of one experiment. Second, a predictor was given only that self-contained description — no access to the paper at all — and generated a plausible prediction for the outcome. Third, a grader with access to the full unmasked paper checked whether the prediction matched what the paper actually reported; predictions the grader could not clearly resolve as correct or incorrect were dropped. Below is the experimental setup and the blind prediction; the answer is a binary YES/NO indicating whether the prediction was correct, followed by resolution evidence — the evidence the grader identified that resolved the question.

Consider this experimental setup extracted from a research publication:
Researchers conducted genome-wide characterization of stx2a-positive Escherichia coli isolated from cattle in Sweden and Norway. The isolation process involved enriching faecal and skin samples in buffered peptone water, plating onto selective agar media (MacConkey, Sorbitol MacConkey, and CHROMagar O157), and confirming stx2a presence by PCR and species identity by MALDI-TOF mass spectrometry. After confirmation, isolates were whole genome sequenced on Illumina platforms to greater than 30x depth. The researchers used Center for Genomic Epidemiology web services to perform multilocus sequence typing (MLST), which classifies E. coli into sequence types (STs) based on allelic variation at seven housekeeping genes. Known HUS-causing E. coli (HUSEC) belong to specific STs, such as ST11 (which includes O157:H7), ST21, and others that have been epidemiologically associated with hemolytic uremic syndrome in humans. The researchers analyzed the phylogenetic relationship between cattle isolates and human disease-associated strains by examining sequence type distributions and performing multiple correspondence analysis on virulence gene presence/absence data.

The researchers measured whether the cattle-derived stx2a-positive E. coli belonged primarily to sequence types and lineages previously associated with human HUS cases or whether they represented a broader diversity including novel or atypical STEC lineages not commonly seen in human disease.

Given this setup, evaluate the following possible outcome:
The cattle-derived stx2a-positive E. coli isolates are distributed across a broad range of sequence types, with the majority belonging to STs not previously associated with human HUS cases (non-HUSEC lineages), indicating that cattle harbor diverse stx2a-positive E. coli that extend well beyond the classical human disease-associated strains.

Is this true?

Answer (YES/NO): YES